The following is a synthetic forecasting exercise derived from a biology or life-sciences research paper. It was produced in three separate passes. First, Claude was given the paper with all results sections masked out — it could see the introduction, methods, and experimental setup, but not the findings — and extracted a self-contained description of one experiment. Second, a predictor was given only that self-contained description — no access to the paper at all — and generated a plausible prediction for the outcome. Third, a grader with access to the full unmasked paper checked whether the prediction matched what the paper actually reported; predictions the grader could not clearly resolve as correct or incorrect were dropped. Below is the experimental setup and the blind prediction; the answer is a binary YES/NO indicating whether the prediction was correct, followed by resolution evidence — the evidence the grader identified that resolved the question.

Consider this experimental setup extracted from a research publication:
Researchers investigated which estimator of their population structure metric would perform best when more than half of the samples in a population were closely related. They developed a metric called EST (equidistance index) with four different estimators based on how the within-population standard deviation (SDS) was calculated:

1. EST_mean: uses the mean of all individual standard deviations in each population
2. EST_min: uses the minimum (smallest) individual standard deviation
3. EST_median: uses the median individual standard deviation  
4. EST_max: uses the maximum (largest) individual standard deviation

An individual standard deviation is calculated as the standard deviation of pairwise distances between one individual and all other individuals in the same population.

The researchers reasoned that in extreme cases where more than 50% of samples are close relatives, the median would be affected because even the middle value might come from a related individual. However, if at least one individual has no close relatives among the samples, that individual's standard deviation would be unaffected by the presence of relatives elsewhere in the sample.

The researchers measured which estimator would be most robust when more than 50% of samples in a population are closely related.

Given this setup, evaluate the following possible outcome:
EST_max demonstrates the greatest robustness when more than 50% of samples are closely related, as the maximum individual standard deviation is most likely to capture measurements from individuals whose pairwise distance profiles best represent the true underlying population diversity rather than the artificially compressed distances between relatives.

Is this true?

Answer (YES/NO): YES